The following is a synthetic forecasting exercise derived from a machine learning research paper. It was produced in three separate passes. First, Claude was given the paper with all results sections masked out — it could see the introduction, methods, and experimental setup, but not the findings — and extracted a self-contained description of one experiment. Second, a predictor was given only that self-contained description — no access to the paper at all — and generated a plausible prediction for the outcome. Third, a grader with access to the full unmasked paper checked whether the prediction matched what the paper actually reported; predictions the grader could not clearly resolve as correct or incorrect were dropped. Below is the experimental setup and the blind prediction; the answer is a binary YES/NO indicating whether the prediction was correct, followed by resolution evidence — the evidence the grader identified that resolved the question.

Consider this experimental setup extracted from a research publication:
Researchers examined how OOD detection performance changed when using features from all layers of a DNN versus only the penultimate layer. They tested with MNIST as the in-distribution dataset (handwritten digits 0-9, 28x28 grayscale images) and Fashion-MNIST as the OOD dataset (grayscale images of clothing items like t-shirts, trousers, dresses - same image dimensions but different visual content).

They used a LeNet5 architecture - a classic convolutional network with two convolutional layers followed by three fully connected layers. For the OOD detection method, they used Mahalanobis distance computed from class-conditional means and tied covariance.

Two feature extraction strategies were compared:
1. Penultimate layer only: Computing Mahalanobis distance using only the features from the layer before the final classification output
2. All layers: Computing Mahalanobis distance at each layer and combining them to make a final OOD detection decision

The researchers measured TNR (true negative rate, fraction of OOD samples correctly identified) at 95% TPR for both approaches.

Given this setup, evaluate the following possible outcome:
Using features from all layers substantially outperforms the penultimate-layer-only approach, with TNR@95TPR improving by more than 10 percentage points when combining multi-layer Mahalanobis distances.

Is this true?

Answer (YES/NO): YES